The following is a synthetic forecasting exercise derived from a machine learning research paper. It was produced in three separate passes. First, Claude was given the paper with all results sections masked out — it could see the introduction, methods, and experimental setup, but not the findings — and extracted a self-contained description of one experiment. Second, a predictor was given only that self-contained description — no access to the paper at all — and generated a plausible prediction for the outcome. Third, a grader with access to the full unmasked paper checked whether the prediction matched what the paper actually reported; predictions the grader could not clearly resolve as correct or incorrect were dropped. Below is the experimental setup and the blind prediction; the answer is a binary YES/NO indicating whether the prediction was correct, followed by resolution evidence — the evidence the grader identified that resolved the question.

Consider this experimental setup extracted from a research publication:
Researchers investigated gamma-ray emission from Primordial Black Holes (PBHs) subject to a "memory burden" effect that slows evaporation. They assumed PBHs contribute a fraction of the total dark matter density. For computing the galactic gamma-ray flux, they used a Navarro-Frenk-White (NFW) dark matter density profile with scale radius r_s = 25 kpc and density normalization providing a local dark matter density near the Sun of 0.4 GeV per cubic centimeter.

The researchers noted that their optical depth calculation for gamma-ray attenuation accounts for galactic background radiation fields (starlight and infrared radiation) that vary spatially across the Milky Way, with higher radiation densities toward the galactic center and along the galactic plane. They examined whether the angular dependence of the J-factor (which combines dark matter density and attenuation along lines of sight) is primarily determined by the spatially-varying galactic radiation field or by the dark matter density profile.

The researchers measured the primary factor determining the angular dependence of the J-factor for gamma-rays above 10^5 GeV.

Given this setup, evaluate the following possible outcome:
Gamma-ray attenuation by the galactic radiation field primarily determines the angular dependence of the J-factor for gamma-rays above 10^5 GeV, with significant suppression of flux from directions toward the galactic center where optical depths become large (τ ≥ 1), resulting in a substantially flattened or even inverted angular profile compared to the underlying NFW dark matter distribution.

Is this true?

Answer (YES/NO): NO